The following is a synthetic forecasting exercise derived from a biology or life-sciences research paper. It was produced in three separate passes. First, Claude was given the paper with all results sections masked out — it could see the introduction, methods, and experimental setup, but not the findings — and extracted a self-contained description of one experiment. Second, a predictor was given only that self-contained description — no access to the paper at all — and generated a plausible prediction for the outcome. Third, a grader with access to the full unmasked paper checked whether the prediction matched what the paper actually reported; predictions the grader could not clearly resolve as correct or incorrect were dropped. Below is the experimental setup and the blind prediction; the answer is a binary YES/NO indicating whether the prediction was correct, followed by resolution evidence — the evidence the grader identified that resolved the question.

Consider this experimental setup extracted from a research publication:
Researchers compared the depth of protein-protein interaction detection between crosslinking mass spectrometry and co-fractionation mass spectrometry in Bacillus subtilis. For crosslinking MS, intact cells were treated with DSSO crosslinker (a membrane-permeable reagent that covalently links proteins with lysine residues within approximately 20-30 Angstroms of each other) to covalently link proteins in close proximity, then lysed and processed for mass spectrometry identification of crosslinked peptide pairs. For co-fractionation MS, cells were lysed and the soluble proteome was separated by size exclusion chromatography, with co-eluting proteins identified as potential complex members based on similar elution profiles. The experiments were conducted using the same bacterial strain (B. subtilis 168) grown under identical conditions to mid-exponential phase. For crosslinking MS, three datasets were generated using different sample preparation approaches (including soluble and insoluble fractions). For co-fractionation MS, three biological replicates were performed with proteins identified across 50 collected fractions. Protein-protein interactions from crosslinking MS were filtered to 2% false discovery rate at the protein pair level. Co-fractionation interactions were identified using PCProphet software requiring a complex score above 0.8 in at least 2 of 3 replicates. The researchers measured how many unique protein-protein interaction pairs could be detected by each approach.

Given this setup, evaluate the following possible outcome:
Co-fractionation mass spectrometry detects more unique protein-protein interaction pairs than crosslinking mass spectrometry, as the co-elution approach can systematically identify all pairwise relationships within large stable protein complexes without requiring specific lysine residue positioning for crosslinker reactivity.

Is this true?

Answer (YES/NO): YES